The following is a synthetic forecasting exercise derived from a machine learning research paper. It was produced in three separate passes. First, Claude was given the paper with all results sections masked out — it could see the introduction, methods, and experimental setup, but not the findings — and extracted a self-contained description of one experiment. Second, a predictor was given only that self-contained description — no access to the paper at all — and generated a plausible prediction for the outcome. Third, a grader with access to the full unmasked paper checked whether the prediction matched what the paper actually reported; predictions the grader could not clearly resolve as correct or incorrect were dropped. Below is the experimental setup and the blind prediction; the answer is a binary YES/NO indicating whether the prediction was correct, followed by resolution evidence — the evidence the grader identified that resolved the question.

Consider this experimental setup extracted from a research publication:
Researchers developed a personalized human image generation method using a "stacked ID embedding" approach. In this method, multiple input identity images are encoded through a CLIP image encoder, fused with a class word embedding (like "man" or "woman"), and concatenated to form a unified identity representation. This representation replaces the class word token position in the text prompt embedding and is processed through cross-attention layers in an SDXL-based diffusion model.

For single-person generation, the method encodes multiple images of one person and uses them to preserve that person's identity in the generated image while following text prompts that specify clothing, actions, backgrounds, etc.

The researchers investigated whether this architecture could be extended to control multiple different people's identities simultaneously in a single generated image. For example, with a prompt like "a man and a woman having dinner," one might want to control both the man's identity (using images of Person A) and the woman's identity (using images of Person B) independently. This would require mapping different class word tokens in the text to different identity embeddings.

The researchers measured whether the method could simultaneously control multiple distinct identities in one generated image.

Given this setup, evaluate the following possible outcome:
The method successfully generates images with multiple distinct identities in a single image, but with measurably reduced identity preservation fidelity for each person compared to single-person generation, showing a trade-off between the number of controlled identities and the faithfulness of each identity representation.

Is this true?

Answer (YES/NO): NO